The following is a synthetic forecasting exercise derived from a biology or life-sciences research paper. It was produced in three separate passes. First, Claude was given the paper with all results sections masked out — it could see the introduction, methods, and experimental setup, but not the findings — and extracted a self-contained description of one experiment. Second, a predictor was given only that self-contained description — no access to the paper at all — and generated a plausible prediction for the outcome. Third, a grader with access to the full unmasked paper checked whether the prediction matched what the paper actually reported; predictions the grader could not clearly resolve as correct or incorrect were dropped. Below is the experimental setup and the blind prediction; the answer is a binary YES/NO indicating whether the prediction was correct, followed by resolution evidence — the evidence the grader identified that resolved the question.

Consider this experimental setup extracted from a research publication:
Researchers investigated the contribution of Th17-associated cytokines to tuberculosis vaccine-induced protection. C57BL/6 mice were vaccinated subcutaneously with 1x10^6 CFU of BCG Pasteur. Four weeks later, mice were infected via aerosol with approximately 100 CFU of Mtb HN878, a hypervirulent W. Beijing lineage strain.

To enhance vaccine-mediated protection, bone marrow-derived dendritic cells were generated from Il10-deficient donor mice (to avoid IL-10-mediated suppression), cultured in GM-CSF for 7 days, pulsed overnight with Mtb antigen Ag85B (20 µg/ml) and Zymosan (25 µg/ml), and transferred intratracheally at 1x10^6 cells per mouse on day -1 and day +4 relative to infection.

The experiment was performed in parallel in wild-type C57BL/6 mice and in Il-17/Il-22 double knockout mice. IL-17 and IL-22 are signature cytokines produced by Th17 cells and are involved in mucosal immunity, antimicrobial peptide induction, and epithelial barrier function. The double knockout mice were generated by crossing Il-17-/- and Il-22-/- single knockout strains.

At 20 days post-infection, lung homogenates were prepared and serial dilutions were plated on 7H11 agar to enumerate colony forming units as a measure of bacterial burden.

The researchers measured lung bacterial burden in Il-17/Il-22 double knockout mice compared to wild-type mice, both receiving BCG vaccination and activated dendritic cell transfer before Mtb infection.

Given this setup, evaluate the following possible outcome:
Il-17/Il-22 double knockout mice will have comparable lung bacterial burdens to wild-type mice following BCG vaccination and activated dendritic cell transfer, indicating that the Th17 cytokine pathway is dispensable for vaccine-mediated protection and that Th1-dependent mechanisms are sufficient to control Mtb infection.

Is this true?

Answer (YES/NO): NO